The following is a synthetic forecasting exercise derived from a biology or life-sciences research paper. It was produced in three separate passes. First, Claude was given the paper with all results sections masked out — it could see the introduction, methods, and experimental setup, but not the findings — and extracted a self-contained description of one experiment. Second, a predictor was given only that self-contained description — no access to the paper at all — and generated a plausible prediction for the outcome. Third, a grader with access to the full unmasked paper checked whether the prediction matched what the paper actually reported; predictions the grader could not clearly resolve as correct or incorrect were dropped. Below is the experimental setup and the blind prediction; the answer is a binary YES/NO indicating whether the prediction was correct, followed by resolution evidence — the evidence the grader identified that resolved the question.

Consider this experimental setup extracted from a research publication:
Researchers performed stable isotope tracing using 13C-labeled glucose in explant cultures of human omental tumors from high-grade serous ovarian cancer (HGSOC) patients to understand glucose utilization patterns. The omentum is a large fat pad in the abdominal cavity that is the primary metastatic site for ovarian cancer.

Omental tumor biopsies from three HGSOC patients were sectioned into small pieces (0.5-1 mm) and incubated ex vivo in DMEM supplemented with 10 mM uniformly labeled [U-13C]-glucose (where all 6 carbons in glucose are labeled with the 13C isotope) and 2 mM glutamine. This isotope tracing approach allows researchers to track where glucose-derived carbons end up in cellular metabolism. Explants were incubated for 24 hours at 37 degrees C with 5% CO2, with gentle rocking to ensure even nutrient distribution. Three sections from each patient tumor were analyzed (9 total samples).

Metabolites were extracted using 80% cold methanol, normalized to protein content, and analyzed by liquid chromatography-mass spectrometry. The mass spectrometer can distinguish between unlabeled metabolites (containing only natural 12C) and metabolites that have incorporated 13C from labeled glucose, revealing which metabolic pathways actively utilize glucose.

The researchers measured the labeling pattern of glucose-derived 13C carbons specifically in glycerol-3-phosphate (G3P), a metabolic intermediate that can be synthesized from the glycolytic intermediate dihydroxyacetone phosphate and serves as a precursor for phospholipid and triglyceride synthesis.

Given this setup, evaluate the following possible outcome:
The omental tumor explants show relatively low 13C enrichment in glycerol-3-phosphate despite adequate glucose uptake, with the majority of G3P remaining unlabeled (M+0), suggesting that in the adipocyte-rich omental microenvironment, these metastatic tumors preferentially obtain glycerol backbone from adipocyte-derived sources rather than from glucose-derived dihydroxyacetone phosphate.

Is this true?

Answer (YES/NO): NO